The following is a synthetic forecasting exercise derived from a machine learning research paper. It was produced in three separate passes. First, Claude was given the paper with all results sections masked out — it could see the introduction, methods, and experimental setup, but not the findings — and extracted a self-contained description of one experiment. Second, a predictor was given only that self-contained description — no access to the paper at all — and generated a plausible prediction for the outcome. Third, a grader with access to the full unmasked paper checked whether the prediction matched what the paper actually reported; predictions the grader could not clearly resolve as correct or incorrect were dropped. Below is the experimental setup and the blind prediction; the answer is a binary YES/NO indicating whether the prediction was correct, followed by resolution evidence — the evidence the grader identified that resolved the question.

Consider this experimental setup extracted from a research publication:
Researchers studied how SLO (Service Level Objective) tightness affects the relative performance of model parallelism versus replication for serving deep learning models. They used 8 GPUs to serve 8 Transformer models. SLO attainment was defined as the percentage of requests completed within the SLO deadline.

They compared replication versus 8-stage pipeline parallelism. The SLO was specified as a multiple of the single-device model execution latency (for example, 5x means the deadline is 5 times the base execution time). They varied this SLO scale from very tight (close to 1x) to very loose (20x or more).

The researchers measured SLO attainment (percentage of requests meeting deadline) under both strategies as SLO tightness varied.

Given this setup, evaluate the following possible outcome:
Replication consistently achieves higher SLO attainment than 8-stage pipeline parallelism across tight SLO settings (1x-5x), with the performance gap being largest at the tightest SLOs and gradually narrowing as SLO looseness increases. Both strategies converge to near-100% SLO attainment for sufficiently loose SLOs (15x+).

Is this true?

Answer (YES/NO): NO